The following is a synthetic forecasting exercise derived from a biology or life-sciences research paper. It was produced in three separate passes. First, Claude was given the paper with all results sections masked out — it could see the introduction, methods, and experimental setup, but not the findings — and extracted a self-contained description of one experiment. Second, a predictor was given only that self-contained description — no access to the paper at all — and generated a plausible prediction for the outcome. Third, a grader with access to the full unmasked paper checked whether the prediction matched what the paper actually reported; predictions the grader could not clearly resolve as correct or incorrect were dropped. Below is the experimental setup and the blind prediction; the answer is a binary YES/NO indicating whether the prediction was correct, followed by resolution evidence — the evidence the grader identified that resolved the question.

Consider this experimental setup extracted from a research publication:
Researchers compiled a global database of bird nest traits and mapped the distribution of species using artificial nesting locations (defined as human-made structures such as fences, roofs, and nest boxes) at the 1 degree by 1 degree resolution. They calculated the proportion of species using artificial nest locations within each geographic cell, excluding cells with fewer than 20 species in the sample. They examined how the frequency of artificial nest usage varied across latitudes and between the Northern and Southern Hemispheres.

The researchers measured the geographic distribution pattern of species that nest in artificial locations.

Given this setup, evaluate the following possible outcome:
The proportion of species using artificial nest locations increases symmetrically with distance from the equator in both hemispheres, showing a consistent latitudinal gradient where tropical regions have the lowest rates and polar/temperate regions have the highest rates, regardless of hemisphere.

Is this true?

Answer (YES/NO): NO